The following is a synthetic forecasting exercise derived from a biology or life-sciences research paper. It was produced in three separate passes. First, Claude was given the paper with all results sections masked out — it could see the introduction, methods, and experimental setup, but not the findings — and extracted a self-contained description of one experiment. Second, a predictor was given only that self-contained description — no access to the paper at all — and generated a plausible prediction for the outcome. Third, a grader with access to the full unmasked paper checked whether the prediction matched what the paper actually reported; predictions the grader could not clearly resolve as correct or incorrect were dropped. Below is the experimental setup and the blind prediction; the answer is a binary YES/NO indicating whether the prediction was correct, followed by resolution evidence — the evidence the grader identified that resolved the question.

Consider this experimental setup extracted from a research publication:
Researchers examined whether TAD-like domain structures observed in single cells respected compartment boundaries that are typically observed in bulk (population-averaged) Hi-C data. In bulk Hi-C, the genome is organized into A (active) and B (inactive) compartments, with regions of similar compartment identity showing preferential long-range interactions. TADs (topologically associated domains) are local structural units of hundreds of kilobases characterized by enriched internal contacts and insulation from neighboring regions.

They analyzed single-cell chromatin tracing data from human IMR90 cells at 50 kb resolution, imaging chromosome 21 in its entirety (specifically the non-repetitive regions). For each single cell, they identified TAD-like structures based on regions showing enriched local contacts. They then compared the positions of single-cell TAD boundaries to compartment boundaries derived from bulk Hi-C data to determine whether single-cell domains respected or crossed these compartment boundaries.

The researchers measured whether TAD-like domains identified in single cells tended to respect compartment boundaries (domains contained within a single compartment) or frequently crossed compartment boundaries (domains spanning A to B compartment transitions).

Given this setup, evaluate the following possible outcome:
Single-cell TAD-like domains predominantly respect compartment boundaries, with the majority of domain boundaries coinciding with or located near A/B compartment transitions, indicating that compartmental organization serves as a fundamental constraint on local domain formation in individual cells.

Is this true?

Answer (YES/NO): NO